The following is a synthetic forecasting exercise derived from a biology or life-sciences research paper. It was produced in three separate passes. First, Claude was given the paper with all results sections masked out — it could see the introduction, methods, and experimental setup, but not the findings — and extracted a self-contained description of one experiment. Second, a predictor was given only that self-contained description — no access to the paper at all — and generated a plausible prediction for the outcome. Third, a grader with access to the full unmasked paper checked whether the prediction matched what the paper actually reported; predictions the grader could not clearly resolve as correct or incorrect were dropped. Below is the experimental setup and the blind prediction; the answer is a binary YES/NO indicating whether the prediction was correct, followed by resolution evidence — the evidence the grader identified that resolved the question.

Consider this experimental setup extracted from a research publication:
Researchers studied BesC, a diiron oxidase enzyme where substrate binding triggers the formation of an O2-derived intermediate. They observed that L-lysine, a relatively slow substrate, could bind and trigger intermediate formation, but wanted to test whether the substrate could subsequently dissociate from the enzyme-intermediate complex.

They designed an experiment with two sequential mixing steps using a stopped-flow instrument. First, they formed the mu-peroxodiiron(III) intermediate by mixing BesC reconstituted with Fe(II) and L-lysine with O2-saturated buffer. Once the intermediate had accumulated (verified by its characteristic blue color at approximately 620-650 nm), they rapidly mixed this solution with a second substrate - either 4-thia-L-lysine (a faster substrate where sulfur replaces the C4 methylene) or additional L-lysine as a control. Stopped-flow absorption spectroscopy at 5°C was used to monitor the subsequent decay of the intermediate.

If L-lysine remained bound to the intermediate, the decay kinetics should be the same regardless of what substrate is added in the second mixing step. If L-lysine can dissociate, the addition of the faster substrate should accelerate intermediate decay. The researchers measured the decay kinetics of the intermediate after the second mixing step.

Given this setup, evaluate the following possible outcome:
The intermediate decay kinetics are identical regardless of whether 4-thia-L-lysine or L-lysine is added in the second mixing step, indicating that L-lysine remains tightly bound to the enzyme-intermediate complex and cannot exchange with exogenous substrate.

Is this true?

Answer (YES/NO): NO